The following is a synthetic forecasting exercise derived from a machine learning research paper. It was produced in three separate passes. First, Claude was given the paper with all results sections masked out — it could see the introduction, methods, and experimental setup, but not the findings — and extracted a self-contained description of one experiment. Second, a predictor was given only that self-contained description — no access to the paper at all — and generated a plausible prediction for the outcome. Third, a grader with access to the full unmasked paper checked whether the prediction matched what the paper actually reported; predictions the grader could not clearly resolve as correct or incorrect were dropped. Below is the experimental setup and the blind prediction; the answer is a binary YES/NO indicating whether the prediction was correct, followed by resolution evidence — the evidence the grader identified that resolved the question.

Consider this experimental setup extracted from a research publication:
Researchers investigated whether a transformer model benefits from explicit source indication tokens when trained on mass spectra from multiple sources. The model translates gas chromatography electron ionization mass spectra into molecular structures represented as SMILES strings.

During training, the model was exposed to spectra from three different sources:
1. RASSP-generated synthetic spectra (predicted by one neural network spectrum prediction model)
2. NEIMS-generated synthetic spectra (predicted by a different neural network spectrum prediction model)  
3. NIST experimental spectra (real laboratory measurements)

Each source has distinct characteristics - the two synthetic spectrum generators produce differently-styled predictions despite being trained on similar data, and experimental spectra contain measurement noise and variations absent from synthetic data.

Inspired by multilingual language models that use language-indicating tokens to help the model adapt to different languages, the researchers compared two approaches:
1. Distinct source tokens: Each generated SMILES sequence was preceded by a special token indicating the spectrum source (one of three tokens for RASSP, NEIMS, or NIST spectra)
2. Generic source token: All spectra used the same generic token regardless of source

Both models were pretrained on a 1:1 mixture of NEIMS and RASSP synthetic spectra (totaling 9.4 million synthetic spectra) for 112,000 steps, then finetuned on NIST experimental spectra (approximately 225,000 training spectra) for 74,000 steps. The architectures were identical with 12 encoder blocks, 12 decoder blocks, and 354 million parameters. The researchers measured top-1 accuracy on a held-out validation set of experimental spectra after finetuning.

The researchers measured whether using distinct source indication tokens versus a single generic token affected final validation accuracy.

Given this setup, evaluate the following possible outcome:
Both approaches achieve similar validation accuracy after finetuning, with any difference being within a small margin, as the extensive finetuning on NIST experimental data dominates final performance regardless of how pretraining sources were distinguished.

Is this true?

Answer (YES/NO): YES